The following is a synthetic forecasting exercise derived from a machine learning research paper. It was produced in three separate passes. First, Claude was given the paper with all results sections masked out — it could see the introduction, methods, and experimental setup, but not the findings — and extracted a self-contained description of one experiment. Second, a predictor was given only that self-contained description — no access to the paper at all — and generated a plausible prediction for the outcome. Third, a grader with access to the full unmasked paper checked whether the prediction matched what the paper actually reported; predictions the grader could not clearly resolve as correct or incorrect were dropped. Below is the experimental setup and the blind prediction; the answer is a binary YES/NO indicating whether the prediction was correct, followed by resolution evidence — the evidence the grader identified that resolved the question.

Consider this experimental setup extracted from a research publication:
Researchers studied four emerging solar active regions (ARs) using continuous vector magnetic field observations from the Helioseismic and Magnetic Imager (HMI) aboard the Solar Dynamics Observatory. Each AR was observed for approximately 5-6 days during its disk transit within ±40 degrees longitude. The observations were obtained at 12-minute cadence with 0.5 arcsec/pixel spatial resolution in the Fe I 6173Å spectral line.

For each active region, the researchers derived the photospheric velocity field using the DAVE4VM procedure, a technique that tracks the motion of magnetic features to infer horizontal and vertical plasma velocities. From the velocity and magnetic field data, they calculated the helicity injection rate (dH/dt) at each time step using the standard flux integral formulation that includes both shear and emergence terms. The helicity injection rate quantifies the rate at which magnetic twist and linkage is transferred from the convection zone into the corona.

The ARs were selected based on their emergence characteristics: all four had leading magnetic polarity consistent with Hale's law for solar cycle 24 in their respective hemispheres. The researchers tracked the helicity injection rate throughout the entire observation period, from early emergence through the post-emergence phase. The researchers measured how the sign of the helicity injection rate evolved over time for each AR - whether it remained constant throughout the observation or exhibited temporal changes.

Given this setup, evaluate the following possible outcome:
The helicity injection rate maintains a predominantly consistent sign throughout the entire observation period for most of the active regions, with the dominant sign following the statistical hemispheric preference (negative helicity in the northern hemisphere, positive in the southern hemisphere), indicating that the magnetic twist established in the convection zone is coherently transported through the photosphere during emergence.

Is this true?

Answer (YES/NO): NO